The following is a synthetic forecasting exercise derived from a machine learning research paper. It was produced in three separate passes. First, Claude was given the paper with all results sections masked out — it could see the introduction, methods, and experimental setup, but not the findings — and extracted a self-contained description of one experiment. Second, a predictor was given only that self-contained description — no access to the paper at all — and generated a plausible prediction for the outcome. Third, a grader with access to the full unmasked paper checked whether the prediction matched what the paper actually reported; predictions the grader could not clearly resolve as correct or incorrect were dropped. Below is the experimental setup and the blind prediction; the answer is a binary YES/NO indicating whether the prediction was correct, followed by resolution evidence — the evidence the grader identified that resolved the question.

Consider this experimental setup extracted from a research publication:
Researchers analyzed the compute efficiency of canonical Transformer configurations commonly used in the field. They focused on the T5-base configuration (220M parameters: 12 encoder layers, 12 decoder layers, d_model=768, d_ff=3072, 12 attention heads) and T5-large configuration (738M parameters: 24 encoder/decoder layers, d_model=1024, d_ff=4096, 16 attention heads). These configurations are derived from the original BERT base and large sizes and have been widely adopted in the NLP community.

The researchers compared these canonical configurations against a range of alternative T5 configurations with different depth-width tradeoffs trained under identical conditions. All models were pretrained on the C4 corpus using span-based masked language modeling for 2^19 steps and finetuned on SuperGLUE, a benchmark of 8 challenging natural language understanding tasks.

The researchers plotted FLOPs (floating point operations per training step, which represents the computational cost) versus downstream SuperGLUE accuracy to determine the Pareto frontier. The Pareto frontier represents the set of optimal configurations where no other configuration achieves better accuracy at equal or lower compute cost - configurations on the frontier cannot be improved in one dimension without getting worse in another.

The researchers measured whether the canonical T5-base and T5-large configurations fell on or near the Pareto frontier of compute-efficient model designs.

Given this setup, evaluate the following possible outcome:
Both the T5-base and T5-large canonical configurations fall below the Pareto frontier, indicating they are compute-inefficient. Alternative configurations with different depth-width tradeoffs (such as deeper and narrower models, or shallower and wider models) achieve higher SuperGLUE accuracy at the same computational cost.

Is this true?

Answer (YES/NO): NO